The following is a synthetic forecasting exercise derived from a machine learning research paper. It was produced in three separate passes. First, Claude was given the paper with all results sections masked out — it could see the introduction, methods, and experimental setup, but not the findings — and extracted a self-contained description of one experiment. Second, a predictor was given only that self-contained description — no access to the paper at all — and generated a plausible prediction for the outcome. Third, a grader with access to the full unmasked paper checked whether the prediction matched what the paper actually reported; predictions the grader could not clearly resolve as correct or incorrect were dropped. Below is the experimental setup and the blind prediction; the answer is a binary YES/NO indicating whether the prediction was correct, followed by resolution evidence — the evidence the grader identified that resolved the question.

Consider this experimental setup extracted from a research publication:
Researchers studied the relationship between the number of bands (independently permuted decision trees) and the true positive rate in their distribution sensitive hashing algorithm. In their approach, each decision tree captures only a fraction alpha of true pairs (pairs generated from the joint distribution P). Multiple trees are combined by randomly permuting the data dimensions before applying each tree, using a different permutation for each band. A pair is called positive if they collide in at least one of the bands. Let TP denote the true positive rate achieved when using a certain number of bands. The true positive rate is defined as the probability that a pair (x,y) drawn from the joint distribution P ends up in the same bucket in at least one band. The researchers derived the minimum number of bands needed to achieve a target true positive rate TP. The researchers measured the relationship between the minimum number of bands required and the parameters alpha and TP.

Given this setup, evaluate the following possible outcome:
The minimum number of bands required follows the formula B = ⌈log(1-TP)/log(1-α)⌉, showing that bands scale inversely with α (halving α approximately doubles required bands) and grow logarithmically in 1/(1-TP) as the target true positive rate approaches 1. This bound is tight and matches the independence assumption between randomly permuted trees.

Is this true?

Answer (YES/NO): YES